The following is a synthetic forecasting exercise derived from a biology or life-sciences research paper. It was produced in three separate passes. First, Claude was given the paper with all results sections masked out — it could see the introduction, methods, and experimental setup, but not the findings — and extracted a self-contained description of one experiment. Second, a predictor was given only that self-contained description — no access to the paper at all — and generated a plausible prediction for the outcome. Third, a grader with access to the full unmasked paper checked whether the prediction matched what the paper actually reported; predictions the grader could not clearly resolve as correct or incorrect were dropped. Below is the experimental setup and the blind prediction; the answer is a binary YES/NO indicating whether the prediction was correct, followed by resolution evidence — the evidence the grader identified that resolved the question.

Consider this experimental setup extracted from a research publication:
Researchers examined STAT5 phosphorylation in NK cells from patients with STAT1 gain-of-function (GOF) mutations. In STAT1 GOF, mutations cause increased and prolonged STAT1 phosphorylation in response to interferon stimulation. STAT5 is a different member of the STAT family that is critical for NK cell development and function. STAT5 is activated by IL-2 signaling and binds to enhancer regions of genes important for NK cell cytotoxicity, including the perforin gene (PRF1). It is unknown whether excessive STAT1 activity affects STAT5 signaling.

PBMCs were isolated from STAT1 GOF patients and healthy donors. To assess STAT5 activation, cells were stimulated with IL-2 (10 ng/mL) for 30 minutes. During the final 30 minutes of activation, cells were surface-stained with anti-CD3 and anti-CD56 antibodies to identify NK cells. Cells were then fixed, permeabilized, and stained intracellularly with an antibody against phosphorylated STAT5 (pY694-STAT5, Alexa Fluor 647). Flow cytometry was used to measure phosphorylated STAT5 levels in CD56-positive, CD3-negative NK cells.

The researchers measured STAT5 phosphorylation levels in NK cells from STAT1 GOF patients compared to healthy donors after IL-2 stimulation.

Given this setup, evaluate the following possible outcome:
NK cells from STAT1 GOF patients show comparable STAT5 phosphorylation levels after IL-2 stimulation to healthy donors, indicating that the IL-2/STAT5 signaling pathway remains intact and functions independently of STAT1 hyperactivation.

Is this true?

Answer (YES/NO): NO